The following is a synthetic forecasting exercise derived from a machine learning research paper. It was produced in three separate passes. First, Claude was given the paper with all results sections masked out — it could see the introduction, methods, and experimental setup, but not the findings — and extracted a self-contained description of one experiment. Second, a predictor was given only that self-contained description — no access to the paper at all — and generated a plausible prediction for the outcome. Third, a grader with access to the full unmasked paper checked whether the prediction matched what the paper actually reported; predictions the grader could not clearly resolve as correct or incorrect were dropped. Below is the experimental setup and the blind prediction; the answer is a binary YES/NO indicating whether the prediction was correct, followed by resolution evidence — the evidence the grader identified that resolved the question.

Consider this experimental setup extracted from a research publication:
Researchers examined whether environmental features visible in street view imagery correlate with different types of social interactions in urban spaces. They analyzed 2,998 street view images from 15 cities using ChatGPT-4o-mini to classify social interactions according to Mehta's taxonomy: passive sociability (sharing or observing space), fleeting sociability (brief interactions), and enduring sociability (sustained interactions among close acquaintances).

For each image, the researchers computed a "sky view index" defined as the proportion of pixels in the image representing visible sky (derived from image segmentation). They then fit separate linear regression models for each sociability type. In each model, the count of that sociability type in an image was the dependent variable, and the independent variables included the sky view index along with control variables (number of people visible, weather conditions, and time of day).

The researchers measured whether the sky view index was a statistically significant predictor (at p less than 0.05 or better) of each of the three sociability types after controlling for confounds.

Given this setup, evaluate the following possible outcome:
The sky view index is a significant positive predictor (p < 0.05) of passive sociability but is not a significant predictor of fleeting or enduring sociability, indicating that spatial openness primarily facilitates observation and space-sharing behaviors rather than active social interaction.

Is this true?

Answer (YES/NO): NO